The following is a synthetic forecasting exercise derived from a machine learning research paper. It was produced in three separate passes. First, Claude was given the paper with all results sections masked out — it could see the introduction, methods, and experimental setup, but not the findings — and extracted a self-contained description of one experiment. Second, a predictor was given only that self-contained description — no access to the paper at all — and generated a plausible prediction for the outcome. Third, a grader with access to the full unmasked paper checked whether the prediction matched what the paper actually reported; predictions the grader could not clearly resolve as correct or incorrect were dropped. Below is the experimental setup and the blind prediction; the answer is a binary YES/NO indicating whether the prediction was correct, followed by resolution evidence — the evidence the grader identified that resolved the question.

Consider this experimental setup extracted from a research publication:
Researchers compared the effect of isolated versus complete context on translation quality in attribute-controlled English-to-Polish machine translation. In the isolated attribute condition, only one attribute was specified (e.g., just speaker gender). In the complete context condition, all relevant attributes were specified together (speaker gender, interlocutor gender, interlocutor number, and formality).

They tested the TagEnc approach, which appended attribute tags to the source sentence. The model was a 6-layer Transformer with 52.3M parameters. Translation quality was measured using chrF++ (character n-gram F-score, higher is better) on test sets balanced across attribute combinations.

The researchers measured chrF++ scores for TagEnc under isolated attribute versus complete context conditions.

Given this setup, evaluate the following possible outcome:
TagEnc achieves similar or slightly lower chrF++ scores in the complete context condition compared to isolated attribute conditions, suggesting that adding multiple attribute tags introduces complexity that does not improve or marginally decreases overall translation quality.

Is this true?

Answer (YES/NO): NO